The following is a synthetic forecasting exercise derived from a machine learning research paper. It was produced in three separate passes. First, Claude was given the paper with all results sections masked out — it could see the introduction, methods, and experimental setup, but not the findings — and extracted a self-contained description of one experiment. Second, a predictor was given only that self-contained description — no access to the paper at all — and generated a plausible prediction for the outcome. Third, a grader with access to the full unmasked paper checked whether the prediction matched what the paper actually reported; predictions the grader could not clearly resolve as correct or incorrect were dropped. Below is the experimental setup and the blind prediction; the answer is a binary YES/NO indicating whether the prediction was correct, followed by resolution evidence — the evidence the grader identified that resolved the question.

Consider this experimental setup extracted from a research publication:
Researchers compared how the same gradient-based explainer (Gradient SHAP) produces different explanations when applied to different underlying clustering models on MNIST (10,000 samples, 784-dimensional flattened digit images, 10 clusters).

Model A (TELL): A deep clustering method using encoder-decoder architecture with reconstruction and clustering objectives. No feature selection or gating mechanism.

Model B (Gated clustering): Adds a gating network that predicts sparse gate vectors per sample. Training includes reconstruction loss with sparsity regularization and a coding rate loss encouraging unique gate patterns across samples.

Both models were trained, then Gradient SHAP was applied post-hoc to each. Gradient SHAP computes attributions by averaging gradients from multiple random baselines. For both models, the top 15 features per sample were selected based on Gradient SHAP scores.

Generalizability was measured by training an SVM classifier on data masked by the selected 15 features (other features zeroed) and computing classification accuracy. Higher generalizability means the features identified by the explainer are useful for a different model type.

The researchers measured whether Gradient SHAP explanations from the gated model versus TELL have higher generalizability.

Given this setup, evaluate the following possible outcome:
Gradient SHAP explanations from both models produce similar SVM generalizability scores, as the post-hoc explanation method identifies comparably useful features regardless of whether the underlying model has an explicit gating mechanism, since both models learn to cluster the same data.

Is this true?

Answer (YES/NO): NO